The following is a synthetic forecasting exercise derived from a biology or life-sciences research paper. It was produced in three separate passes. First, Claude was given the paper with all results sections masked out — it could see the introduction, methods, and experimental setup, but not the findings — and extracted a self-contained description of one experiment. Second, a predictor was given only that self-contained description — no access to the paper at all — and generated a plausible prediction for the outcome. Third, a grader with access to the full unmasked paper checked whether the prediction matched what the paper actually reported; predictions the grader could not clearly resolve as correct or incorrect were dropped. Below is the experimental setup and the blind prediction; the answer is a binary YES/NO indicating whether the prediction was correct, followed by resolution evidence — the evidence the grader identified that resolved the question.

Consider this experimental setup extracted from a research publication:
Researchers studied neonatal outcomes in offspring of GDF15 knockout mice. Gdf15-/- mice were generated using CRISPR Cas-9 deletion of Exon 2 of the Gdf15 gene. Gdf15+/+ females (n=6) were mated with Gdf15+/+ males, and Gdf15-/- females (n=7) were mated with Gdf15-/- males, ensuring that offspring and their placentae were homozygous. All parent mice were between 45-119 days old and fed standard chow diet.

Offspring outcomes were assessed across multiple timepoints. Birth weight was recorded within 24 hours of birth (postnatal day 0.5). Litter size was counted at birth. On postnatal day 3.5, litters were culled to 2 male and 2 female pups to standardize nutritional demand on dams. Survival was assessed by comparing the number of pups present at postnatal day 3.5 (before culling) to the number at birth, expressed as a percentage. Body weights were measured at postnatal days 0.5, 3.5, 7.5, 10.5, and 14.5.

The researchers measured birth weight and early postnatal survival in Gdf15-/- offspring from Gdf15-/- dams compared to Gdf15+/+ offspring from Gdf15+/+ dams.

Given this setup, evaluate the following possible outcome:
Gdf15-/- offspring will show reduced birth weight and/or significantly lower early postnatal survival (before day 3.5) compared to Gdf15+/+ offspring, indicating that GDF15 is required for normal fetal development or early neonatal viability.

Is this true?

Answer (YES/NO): YES